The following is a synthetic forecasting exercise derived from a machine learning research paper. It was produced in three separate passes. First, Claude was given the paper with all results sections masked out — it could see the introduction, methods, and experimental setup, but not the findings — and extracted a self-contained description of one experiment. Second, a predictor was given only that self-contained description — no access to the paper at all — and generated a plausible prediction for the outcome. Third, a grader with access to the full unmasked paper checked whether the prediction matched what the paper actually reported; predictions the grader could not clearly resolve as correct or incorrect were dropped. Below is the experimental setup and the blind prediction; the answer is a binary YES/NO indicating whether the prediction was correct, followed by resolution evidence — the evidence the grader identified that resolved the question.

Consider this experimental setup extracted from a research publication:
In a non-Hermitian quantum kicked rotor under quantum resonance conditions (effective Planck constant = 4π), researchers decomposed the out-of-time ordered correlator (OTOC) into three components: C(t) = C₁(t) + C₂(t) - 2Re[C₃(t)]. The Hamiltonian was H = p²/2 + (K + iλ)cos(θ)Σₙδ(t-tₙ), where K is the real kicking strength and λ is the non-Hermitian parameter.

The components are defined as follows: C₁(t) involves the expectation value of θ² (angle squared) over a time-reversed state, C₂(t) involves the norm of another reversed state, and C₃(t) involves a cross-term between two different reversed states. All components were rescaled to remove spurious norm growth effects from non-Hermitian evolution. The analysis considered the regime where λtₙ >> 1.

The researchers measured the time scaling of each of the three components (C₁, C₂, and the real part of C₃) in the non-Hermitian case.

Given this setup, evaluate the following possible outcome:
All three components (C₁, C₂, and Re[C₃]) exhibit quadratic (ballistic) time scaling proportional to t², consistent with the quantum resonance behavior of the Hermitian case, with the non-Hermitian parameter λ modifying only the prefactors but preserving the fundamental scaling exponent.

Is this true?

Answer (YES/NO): NO